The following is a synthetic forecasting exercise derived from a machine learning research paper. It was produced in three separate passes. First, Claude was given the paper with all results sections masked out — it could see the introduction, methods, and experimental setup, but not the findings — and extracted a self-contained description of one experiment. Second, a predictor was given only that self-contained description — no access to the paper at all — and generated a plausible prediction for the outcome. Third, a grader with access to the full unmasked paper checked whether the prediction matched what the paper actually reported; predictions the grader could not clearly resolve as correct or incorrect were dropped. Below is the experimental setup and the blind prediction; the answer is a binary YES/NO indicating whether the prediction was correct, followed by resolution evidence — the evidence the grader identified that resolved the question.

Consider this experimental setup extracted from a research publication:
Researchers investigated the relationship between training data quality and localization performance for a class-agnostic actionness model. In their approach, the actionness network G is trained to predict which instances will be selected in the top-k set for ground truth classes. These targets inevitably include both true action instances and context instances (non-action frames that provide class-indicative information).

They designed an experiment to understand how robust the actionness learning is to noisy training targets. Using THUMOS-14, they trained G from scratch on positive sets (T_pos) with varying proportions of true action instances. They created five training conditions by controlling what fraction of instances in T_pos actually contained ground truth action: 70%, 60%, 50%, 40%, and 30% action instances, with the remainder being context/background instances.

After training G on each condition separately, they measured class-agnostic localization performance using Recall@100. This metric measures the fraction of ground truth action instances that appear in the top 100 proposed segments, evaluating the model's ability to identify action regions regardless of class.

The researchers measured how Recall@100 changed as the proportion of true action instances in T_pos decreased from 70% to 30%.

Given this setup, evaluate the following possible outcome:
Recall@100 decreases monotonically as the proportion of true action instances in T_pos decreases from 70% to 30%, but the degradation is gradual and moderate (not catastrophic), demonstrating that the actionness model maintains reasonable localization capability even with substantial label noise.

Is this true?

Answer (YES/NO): NO